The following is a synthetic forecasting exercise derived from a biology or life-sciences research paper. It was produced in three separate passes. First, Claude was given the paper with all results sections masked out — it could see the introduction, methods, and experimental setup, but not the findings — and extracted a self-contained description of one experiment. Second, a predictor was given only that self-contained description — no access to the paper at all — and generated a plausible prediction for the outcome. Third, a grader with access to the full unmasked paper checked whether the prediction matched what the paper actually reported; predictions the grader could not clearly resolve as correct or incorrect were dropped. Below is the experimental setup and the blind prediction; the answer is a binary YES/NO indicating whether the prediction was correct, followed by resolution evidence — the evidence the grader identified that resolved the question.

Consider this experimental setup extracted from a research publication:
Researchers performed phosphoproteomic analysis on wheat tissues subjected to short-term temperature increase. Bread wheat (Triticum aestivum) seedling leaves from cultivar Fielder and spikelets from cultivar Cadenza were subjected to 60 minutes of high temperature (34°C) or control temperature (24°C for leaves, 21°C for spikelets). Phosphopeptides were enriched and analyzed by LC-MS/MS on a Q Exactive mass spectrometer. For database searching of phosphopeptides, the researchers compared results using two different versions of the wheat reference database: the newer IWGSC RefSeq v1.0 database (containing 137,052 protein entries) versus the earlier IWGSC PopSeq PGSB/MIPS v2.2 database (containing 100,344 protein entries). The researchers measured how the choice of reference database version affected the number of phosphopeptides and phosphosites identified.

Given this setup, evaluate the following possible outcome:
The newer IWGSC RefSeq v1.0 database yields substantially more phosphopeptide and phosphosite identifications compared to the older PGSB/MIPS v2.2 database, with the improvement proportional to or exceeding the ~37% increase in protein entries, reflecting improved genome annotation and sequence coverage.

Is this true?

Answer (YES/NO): NO